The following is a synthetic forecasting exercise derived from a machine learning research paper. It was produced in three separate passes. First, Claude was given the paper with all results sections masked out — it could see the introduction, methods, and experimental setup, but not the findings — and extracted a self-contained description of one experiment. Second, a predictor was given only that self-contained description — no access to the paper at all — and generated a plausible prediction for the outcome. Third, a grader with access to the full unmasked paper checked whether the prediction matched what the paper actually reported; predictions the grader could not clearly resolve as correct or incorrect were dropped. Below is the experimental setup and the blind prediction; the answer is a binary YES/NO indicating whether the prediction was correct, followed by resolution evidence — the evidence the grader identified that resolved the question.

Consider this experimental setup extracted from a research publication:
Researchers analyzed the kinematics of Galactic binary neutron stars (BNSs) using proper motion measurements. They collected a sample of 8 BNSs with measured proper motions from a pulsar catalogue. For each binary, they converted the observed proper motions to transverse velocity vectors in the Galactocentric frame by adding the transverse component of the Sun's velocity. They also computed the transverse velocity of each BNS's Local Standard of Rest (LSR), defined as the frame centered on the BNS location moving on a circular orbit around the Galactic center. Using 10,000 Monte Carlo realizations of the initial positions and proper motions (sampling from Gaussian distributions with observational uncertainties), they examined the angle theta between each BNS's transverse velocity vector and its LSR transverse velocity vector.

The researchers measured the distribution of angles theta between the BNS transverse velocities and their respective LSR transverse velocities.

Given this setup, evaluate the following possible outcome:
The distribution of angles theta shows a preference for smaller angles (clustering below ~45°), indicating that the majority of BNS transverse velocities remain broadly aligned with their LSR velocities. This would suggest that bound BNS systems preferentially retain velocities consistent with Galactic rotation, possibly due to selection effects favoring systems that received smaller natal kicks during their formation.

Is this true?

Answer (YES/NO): YES